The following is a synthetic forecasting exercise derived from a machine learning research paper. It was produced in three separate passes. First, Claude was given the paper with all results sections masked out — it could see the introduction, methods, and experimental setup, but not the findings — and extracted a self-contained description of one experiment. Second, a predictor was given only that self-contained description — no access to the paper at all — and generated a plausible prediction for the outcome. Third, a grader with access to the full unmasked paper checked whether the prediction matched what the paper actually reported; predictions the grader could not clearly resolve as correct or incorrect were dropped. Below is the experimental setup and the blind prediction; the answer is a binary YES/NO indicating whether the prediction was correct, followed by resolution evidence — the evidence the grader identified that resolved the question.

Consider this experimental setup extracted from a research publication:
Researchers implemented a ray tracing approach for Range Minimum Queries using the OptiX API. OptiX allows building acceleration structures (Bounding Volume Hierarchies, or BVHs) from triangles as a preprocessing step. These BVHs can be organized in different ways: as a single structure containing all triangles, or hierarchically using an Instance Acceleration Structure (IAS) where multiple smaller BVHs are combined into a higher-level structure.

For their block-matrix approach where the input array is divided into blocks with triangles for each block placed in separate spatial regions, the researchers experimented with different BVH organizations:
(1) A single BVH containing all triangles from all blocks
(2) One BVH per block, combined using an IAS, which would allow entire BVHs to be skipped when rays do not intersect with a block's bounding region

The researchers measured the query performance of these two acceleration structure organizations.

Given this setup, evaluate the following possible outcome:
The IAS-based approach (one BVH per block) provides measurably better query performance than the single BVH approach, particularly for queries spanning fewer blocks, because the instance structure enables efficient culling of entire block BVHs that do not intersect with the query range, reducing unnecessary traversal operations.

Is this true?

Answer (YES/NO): NO